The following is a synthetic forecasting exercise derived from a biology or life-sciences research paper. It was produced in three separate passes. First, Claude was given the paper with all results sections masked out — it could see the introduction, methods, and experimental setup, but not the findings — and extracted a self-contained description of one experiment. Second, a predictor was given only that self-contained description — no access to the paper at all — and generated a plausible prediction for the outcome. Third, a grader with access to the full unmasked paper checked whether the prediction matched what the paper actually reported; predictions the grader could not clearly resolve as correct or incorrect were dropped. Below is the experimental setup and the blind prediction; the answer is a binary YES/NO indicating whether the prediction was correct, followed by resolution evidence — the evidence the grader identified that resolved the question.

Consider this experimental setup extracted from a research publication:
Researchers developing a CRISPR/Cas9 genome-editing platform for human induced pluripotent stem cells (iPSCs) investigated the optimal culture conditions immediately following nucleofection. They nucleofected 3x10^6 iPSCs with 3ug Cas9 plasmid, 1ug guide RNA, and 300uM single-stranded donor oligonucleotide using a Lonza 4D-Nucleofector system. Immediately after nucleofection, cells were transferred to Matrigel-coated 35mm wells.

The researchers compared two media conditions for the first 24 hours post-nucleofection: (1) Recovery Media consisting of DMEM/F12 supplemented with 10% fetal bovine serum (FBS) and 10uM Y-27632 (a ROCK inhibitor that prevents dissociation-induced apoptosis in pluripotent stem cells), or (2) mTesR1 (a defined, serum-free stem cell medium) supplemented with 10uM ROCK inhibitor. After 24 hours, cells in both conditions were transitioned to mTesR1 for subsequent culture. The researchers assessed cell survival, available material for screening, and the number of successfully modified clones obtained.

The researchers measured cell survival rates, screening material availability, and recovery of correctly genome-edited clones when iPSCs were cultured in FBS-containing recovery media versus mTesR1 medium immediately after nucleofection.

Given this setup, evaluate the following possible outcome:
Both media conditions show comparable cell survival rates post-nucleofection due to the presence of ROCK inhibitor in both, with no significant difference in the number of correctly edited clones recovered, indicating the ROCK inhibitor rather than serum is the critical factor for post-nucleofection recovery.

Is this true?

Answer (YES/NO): NO